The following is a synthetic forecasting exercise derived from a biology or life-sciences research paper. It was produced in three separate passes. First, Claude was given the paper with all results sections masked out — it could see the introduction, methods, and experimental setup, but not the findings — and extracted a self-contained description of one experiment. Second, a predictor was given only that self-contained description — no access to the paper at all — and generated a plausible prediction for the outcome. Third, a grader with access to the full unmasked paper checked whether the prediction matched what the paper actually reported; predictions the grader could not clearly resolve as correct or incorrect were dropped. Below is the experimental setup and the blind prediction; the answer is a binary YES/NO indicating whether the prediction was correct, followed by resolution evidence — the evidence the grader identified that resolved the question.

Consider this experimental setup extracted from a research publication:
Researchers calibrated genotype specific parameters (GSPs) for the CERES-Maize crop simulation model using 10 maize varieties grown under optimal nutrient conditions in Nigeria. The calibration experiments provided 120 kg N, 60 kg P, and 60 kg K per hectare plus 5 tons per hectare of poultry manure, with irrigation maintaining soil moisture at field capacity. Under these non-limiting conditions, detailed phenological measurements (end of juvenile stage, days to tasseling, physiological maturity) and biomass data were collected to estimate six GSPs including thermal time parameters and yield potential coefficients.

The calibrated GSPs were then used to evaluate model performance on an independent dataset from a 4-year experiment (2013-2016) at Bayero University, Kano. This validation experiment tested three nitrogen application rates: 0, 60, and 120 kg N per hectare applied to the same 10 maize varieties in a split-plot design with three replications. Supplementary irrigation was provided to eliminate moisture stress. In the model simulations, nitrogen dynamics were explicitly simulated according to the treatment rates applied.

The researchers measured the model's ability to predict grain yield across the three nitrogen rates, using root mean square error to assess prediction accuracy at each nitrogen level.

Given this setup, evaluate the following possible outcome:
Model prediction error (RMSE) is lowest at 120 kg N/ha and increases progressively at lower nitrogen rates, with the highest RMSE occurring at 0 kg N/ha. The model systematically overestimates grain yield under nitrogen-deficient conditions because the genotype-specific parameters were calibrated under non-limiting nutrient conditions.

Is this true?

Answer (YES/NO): NO